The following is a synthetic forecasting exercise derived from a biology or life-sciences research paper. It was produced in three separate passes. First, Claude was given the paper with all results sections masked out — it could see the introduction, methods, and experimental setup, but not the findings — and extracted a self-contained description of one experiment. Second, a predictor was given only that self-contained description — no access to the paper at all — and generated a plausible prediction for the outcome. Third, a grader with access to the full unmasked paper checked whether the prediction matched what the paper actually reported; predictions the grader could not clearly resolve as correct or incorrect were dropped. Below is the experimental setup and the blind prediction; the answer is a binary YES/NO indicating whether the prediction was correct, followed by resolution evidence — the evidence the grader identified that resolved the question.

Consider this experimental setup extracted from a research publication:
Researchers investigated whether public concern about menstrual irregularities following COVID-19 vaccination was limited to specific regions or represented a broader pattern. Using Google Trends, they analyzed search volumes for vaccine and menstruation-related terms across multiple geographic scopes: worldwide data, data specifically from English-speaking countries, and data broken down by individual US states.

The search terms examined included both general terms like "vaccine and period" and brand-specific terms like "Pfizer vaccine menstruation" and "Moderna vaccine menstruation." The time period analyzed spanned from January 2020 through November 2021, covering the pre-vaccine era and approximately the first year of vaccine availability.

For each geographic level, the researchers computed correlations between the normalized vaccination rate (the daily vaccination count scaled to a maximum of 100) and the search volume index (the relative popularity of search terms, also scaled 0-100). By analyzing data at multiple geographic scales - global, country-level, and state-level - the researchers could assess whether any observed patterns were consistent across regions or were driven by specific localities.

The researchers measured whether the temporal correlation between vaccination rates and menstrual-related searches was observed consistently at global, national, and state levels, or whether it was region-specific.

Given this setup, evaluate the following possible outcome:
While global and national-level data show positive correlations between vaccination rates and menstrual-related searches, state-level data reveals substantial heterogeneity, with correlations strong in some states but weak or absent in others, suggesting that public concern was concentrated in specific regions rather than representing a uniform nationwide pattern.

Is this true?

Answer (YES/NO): NO